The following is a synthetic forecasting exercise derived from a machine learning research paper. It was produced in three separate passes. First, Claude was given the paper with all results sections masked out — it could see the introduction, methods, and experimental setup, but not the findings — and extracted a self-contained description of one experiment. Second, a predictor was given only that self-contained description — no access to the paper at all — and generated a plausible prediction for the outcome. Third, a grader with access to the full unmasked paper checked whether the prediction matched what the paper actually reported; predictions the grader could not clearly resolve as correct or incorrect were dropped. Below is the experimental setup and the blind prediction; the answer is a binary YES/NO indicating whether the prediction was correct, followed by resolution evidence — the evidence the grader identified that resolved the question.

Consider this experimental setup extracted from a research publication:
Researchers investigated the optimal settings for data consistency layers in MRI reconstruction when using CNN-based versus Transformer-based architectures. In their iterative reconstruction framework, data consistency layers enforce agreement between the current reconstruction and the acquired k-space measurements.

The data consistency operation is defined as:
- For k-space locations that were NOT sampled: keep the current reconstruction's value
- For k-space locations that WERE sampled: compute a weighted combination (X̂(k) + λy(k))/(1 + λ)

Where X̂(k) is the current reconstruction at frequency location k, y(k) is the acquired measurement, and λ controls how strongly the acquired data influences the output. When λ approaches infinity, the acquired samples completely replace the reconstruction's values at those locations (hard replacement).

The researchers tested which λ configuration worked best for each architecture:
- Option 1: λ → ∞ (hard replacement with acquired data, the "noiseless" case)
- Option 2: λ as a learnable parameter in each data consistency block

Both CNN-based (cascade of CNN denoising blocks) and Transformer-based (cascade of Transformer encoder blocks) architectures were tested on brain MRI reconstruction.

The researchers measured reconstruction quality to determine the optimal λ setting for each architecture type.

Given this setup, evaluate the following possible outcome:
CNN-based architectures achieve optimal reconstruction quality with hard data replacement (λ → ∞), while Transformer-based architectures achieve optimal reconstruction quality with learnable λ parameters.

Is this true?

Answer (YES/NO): YES